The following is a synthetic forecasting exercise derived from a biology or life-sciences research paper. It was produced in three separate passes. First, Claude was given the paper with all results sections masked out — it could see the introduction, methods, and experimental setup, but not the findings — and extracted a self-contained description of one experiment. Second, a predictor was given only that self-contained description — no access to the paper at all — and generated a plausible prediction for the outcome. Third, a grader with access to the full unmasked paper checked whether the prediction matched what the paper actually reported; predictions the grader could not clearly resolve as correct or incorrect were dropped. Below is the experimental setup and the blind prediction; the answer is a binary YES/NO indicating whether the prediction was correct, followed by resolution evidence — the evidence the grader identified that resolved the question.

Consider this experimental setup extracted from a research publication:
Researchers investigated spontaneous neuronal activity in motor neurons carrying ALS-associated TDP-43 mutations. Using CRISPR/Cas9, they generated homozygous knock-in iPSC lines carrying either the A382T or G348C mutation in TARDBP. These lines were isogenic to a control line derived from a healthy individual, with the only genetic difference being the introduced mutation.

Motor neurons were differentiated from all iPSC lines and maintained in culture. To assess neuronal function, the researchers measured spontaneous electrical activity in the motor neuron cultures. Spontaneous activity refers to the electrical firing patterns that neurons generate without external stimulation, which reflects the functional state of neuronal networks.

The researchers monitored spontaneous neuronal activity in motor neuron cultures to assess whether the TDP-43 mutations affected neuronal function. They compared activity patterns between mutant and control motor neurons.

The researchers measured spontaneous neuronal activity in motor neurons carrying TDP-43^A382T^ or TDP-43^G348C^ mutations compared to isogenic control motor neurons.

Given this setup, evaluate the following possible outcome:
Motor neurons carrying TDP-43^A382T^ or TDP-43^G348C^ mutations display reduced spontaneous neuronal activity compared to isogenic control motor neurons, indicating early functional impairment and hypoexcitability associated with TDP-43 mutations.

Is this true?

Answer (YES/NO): YES